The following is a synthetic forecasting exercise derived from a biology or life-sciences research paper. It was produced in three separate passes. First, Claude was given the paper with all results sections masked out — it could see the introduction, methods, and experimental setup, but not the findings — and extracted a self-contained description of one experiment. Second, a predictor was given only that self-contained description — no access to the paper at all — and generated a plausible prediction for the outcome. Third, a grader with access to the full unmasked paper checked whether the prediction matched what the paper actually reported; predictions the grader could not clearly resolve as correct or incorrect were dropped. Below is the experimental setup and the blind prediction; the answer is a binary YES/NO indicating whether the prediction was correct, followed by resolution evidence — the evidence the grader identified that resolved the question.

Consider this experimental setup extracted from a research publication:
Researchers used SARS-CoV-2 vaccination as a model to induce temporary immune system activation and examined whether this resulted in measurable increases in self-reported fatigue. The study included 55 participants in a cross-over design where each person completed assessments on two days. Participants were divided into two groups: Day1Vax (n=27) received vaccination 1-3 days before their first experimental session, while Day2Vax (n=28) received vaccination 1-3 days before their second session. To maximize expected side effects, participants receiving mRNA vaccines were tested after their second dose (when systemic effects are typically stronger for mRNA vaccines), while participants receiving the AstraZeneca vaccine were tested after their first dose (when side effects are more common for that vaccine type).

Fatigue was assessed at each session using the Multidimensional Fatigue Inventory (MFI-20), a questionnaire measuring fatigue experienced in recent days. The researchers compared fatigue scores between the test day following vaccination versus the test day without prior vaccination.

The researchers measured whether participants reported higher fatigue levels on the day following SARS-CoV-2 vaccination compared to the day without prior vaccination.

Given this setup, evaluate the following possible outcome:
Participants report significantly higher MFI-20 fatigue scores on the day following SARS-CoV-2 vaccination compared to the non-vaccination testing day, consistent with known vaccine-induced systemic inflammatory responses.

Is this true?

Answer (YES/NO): YES